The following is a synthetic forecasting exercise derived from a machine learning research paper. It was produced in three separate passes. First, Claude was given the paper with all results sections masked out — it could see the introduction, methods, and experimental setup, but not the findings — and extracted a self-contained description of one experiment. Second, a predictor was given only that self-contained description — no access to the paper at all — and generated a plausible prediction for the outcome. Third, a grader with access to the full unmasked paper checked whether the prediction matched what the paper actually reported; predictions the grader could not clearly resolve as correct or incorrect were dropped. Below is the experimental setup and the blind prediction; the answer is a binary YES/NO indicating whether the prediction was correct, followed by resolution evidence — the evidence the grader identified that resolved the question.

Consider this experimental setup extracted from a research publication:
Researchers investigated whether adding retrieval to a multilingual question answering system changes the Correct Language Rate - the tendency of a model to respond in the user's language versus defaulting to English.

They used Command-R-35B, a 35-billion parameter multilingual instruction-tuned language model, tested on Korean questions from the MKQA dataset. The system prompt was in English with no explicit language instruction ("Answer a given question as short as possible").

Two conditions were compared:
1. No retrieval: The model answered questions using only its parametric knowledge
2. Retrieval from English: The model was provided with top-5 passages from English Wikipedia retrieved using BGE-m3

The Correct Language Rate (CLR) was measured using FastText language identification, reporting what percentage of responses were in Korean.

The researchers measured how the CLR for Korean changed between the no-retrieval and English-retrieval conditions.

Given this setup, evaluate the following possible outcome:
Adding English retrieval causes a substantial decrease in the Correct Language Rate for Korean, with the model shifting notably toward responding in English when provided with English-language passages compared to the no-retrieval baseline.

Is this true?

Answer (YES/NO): YES